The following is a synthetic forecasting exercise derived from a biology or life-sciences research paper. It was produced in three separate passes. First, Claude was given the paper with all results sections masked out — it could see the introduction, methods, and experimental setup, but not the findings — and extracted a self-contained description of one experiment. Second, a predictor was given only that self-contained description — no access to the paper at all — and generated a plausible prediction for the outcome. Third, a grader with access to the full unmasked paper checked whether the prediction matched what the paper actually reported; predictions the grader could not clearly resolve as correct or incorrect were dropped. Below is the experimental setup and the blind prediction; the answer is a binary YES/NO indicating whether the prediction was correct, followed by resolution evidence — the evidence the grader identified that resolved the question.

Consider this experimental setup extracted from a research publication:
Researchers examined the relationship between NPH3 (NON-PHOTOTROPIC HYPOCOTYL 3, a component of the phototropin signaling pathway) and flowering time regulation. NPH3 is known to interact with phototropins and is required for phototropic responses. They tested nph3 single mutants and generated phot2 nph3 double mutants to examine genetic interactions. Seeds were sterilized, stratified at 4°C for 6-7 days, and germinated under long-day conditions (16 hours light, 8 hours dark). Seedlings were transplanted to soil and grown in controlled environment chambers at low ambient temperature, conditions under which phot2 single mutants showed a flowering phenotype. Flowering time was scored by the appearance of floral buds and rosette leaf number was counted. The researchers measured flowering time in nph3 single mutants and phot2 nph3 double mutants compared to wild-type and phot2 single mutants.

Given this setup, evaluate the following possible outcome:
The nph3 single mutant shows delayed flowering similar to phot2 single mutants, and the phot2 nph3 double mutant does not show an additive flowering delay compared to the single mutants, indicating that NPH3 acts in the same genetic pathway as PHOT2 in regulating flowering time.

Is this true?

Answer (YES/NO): NO